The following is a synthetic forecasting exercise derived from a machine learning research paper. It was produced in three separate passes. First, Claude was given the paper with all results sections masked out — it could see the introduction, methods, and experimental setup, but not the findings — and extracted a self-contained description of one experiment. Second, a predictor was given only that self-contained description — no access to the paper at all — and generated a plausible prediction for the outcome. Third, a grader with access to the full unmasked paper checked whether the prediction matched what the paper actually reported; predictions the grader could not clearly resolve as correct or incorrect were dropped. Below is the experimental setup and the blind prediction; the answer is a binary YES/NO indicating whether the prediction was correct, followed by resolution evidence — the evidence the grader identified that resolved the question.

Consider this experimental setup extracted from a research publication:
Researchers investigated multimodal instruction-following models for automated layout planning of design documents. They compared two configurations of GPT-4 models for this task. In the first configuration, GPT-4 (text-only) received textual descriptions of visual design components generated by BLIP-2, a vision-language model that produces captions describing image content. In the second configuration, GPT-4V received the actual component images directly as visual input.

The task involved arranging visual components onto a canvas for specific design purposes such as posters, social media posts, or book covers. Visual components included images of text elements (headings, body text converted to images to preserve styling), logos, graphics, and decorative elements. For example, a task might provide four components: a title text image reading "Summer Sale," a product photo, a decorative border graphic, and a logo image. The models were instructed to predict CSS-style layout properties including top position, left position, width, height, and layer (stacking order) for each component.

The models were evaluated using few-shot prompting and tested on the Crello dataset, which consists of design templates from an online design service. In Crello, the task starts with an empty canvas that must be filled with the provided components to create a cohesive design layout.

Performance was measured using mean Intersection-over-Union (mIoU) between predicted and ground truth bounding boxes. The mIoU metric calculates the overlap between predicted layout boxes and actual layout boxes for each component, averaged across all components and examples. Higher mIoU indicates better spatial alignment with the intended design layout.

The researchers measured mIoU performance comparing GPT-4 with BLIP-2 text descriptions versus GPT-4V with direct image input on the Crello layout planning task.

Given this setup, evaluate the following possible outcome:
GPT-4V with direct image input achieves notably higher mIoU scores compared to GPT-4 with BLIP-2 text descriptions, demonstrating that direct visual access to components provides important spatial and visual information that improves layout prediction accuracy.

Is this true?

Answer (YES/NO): YES